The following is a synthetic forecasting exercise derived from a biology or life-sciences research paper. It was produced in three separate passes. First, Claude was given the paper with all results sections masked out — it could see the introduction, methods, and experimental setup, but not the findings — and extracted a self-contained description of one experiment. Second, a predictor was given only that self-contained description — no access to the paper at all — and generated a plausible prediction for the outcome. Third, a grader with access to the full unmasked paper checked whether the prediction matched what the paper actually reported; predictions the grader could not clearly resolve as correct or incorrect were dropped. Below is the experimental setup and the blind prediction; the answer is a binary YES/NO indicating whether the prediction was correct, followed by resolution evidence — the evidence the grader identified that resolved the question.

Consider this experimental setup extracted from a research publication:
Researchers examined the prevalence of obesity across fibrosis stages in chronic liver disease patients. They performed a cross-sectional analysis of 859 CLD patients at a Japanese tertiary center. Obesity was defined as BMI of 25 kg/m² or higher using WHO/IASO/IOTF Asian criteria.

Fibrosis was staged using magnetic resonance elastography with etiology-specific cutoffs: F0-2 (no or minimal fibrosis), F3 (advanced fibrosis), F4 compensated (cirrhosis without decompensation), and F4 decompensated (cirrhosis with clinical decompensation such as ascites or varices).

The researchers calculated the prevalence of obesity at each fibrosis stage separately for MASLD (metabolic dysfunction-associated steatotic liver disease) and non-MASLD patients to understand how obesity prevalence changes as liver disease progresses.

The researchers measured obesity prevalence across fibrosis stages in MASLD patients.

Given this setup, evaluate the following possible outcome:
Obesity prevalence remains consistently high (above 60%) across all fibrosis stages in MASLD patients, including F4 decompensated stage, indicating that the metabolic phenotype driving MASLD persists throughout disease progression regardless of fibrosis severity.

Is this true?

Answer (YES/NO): NO